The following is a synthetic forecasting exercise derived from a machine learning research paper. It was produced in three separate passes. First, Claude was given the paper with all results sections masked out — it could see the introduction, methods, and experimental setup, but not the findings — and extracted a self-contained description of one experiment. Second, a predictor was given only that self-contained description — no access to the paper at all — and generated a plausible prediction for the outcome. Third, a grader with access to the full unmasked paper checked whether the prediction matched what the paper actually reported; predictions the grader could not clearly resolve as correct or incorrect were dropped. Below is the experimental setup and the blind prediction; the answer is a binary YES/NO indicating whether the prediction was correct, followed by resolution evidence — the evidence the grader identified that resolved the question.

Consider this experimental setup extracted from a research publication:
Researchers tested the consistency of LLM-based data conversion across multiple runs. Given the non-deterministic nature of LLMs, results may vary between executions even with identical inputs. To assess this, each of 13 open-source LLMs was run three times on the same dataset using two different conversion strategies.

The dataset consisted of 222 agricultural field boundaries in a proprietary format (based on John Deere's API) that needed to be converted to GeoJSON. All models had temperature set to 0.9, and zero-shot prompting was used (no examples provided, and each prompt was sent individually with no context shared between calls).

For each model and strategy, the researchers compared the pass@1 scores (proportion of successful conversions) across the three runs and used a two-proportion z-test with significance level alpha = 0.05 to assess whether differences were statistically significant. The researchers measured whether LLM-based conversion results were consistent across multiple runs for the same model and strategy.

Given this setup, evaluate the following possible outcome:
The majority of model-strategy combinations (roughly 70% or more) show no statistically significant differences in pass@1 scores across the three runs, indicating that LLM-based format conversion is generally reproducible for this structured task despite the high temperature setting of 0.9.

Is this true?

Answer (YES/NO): YES